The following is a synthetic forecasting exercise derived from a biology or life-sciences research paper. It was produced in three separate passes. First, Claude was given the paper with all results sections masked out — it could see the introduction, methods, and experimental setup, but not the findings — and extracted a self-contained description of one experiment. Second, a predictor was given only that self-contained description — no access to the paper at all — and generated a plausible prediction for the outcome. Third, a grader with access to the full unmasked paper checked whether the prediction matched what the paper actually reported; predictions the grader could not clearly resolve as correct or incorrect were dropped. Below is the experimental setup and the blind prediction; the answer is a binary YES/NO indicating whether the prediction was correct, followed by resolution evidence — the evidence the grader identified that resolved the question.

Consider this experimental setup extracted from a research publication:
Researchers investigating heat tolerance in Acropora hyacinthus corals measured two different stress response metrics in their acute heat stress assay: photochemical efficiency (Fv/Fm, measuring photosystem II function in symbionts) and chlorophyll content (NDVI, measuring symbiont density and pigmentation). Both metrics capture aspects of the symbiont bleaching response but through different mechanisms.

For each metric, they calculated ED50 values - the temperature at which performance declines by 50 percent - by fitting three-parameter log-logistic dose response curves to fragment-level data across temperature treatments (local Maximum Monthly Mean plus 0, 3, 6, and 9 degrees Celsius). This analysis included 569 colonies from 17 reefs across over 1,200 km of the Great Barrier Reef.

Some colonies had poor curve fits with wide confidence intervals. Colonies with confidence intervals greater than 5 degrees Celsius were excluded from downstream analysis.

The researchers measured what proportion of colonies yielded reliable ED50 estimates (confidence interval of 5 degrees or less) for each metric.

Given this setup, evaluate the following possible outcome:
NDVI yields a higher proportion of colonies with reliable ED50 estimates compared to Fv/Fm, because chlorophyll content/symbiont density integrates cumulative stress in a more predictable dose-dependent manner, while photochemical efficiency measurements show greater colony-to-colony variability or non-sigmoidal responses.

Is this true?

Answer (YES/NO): YES